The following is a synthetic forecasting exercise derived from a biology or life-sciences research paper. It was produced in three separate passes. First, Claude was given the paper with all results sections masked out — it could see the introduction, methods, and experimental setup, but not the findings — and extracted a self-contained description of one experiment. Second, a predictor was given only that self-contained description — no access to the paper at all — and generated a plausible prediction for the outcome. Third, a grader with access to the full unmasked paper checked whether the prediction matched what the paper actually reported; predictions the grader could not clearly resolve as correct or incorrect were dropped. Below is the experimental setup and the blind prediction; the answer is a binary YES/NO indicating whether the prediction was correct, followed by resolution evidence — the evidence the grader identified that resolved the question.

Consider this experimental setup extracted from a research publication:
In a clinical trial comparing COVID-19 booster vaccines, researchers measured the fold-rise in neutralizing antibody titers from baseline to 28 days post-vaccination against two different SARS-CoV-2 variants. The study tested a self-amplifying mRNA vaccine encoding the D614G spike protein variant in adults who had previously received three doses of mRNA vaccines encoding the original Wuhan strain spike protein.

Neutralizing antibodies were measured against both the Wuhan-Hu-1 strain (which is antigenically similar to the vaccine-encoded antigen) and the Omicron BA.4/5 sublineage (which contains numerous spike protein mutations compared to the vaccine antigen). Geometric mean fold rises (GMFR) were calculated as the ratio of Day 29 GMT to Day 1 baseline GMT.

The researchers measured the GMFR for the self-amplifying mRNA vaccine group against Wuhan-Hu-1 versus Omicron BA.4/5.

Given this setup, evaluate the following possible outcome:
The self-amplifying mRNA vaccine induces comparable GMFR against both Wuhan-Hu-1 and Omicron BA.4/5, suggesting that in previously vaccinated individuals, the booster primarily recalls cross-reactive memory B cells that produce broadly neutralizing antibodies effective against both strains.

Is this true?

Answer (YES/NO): NO